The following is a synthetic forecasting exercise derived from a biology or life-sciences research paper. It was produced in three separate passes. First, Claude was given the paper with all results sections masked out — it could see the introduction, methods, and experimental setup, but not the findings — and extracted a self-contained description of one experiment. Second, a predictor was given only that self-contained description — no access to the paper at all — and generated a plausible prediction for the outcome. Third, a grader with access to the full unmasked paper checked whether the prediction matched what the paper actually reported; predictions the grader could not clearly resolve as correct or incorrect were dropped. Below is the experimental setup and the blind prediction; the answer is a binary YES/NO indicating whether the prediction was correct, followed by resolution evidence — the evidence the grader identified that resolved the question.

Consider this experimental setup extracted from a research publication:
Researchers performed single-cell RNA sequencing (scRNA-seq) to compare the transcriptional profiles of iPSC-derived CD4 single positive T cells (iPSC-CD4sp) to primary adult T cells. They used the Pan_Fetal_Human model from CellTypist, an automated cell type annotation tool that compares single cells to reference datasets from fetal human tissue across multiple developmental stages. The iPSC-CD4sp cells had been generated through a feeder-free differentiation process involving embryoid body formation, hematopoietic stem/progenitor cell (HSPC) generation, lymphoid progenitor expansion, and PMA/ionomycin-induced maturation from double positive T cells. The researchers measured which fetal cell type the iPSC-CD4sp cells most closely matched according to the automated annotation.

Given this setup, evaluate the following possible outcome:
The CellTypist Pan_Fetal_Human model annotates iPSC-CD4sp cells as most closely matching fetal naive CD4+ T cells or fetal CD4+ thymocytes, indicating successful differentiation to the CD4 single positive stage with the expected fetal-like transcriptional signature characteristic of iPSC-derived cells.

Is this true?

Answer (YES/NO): NO